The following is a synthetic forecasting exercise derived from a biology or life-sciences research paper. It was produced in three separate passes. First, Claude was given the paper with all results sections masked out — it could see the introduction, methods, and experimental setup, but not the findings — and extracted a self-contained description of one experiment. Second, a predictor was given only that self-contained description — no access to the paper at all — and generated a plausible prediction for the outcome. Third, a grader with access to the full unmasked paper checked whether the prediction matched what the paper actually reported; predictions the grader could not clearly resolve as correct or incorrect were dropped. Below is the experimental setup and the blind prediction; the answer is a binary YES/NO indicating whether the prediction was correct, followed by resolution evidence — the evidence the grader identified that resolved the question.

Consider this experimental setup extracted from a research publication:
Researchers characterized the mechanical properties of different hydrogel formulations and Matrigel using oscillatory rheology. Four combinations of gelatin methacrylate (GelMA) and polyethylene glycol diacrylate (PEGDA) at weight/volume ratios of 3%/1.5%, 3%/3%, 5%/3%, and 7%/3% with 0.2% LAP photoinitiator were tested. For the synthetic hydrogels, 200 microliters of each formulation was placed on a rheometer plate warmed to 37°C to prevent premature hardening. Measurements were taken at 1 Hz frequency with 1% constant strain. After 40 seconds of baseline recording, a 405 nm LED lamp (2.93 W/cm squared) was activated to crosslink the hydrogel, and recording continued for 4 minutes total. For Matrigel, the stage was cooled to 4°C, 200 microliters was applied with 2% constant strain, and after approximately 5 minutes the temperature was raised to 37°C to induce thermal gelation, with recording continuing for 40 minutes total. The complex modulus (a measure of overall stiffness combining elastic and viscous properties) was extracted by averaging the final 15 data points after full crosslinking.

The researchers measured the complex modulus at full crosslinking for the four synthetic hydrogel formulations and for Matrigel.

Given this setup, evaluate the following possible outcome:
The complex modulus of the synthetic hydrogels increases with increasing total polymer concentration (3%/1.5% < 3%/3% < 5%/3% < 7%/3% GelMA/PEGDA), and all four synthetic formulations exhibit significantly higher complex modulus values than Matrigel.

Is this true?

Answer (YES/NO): NO